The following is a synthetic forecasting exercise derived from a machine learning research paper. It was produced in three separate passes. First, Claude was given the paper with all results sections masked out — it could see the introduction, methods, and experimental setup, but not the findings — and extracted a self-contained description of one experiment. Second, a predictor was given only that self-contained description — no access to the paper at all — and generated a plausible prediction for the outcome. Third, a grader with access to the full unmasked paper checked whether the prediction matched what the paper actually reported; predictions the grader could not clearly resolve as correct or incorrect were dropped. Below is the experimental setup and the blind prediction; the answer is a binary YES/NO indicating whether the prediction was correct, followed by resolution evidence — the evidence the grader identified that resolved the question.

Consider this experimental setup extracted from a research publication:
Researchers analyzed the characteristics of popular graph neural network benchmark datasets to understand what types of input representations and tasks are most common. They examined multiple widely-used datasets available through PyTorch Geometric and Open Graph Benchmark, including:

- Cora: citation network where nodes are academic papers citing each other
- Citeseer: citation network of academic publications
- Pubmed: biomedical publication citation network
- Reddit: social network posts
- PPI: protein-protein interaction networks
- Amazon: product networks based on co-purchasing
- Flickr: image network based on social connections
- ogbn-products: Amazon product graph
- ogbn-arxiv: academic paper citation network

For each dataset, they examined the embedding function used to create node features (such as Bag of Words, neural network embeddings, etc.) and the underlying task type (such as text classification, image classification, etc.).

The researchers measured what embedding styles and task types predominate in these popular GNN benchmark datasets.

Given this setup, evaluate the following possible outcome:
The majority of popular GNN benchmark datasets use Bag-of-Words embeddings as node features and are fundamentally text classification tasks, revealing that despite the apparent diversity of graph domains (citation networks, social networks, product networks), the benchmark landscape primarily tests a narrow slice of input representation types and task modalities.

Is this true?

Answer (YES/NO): YES